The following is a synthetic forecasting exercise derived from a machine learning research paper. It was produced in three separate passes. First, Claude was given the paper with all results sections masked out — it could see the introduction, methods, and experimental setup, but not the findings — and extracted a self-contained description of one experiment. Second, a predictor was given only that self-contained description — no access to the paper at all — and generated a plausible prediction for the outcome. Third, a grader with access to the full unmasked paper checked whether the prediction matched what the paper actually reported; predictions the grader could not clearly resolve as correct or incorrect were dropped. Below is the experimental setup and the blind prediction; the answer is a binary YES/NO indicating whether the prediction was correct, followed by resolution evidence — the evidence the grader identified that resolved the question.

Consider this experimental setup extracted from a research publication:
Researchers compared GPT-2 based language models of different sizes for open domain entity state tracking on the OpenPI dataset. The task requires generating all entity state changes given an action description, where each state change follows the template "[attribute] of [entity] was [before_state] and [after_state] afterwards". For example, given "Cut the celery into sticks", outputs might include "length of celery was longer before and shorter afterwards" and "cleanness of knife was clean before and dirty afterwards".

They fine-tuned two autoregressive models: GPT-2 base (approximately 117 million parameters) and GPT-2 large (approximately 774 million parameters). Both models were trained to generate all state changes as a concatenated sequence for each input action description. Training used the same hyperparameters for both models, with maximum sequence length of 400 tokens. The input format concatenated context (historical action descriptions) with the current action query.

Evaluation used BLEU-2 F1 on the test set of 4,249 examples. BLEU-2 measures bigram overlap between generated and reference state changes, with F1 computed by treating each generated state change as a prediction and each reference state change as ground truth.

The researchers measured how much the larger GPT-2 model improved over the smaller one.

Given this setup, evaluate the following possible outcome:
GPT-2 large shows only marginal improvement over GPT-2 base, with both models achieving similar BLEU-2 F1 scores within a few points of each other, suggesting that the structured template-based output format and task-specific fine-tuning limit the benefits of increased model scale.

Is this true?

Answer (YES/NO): YES